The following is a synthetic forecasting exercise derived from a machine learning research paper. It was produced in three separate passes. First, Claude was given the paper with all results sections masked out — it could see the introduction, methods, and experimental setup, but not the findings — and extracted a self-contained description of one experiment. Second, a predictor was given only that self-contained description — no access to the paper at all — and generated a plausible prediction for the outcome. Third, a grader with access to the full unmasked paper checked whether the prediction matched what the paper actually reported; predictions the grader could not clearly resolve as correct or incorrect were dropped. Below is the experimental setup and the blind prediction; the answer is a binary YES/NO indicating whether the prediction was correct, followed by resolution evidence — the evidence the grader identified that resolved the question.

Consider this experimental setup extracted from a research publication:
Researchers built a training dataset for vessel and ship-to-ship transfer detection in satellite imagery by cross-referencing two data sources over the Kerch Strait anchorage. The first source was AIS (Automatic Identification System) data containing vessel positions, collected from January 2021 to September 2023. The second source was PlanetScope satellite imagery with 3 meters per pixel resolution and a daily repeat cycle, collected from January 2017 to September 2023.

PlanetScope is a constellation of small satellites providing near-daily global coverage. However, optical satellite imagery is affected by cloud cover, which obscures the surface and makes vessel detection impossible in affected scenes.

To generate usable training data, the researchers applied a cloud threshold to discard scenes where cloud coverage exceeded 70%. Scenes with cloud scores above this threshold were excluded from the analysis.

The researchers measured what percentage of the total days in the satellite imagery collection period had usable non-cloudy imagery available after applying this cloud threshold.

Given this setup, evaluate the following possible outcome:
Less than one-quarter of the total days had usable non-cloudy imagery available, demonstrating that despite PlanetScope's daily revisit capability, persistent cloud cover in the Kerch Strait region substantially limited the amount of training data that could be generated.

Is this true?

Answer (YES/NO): NO